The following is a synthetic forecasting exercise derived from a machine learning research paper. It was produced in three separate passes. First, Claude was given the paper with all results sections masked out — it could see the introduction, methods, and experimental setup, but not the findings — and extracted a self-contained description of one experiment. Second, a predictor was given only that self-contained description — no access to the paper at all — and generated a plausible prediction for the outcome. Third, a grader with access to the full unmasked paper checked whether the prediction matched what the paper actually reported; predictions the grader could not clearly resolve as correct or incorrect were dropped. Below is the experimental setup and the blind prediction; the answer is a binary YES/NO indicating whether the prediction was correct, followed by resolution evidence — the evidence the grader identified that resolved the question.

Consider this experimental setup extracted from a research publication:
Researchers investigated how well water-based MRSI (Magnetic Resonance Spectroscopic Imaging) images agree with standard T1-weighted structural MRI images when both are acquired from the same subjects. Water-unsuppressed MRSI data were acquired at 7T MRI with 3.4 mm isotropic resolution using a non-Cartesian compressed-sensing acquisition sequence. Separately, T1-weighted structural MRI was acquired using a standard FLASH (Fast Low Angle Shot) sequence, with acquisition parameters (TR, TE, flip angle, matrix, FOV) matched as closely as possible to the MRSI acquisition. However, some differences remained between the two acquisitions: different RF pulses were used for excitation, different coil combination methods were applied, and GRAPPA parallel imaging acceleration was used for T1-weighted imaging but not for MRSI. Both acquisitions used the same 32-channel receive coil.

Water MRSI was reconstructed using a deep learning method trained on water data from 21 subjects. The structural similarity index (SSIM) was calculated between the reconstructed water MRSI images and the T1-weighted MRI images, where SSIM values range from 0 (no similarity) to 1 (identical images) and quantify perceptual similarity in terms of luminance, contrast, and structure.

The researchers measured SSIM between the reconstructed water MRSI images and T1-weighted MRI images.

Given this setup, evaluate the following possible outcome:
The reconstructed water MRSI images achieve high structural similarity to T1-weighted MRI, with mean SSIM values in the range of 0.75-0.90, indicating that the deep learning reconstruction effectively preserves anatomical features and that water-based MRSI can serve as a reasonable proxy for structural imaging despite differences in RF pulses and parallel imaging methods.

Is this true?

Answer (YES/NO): YES